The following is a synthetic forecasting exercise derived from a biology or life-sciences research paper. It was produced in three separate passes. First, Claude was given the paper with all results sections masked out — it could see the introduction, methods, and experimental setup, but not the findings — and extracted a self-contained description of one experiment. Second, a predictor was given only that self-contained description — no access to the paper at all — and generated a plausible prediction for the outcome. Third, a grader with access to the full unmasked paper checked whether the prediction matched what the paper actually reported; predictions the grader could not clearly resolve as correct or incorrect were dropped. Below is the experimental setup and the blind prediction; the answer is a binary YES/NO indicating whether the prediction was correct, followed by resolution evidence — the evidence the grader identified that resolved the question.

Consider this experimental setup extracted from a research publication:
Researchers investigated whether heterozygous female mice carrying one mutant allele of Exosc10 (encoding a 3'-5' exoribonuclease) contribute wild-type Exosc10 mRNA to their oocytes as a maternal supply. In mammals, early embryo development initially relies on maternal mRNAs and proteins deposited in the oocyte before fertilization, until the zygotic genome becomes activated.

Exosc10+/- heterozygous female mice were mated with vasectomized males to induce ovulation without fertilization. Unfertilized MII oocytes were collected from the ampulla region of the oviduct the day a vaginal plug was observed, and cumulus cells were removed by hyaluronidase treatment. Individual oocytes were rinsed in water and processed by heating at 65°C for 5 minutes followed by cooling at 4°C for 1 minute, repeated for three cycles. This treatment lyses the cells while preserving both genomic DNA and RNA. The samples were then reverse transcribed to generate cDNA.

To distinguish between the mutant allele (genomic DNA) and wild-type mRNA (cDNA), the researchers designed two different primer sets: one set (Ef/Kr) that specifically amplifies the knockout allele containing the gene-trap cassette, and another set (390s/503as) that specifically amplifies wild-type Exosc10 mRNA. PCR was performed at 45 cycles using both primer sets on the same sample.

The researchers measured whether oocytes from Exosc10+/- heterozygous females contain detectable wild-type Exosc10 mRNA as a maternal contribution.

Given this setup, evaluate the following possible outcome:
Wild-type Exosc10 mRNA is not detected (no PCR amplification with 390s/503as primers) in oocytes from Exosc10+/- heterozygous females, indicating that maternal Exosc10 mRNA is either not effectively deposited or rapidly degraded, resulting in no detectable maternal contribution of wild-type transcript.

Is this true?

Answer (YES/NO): NO